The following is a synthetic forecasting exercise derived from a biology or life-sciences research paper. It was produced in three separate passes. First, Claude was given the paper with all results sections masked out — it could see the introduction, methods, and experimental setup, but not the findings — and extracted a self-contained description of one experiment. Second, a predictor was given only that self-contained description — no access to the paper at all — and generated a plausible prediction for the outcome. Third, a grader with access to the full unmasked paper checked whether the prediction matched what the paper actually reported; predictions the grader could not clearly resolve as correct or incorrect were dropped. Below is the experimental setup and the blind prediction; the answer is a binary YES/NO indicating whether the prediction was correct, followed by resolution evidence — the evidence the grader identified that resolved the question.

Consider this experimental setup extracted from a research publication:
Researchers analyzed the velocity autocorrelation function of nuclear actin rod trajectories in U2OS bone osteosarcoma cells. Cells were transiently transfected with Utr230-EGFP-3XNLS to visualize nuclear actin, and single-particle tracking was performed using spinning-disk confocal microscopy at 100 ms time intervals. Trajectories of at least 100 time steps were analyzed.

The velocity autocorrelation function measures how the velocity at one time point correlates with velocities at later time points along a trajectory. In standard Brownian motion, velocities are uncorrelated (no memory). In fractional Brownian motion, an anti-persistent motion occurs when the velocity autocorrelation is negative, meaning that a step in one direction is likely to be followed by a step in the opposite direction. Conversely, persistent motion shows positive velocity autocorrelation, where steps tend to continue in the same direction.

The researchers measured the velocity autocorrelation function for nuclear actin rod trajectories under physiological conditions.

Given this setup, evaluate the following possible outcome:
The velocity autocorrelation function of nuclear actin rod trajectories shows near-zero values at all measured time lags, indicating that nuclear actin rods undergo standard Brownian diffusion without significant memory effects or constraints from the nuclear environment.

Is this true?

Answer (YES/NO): NO